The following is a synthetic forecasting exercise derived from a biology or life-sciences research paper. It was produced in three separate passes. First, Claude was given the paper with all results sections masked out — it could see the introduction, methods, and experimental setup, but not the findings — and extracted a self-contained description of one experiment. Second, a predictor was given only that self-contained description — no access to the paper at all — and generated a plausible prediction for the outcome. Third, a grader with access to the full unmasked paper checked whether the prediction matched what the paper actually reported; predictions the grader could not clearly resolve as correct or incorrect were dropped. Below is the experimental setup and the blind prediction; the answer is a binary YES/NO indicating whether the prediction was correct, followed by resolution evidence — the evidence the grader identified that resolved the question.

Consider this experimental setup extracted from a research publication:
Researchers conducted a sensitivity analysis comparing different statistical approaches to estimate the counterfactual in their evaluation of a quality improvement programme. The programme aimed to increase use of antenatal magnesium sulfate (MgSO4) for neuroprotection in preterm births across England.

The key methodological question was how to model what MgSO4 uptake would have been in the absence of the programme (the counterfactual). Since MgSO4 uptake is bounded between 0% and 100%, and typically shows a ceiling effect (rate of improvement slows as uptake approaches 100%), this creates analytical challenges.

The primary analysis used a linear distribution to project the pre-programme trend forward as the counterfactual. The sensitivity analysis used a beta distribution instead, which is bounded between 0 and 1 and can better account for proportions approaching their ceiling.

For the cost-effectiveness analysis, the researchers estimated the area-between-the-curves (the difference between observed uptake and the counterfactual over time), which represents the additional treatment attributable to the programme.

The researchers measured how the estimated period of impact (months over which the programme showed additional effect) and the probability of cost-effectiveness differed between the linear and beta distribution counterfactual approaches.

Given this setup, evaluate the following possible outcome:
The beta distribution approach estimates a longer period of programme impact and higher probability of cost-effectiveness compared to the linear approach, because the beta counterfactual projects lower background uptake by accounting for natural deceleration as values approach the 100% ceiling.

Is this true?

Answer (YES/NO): YES